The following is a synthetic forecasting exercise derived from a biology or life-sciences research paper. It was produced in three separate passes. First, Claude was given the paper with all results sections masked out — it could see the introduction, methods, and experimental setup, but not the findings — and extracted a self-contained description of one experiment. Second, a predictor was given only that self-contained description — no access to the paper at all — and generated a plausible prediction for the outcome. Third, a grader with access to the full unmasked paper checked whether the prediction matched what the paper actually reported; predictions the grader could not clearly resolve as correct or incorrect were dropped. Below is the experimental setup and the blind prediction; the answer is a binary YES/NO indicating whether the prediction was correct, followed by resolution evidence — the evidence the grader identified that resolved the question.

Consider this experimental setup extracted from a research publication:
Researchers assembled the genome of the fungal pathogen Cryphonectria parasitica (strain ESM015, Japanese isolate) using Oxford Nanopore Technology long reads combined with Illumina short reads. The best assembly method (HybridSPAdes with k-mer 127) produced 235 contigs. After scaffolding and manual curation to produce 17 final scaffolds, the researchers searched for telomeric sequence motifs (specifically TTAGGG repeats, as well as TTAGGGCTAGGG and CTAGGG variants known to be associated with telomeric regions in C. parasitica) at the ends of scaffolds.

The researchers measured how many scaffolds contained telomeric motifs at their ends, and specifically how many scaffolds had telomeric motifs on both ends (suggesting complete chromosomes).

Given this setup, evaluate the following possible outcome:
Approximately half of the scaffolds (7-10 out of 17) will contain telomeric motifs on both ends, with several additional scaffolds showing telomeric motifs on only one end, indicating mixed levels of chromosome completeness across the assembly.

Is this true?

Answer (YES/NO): NO